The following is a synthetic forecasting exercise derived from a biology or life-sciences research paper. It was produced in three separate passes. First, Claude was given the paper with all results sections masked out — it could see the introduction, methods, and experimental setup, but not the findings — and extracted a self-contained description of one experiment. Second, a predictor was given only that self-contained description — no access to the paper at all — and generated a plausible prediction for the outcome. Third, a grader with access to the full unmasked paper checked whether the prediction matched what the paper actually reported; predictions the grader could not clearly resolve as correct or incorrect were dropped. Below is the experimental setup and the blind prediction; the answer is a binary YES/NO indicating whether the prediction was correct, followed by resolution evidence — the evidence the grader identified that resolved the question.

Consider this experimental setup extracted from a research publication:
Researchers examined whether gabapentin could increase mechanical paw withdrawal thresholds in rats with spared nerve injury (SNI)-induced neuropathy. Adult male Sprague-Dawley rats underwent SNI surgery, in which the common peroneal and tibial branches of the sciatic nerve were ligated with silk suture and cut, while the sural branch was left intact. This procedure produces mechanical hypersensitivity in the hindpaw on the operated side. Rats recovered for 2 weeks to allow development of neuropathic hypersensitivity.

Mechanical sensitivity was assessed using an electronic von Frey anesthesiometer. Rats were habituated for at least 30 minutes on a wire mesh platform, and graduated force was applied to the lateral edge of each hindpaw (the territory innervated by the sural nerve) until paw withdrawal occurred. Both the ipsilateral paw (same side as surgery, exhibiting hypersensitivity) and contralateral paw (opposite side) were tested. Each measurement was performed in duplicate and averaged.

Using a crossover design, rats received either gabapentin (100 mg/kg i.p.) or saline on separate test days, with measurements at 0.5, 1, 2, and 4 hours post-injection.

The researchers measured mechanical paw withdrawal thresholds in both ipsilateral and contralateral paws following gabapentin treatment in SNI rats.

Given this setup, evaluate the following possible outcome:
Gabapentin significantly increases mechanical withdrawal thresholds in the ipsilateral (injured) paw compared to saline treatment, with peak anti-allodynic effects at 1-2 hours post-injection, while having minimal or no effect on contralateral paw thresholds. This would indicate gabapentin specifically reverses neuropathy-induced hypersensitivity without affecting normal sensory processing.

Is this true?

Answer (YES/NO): NO